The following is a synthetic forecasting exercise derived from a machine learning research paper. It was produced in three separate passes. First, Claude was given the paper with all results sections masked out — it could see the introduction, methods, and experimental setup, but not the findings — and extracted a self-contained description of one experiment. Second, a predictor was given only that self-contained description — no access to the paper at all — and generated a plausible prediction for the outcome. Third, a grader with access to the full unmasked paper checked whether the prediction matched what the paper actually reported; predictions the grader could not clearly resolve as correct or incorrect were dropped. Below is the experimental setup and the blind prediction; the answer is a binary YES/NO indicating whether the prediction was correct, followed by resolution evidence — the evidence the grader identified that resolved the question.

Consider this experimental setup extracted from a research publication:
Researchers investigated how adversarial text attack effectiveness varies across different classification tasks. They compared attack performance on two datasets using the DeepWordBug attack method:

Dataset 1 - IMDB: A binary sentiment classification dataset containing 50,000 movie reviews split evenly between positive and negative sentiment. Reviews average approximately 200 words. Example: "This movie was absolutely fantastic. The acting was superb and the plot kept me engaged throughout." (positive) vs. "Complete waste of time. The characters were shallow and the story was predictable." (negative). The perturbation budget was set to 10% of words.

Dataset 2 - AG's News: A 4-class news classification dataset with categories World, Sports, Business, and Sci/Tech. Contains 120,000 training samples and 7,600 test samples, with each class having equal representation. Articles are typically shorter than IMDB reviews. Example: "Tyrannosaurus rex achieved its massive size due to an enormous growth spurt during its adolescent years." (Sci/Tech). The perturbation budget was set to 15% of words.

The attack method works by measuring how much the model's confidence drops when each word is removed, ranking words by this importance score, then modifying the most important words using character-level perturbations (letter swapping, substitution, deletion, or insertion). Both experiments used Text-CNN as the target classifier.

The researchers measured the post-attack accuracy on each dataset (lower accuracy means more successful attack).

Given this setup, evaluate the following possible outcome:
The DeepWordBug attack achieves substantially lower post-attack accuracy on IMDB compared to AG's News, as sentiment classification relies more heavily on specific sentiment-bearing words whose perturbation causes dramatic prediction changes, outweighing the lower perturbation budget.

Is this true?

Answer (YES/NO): YES